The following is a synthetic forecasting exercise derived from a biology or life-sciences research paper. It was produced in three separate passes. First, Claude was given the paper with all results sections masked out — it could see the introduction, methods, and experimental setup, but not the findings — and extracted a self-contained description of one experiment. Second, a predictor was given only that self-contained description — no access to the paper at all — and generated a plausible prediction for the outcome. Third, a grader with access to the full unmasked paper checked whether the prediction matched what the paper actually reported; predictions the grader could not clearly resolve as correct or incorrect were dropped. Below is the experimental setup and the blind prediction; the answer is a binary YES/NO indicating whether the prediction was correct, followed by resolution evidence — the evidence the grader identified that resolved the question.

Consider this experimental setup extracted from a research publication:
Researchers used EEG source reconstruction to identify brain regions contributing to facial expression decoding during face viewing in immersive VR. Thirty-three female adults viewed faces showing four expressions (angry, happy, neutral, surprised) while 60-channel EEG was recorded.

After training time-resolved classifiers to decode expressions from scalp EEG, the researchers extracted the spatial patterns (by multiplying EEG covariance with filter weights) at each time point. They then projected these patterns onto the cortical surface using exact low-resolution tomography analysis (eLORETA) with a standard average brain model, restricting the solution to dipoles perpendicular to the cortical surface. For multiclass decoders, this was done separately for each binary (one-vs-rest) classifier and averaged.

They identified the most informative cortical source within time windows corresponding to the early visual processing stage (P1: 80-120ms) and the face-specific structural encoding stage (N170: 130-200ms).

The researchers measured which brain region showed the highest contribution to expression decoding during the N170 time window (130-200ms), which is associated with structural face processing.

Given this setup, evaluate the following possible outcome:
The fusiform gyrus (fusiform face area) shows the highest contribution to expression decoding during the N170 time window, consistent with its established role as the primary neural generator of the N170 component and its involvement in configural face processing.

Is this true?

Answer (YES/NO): NO